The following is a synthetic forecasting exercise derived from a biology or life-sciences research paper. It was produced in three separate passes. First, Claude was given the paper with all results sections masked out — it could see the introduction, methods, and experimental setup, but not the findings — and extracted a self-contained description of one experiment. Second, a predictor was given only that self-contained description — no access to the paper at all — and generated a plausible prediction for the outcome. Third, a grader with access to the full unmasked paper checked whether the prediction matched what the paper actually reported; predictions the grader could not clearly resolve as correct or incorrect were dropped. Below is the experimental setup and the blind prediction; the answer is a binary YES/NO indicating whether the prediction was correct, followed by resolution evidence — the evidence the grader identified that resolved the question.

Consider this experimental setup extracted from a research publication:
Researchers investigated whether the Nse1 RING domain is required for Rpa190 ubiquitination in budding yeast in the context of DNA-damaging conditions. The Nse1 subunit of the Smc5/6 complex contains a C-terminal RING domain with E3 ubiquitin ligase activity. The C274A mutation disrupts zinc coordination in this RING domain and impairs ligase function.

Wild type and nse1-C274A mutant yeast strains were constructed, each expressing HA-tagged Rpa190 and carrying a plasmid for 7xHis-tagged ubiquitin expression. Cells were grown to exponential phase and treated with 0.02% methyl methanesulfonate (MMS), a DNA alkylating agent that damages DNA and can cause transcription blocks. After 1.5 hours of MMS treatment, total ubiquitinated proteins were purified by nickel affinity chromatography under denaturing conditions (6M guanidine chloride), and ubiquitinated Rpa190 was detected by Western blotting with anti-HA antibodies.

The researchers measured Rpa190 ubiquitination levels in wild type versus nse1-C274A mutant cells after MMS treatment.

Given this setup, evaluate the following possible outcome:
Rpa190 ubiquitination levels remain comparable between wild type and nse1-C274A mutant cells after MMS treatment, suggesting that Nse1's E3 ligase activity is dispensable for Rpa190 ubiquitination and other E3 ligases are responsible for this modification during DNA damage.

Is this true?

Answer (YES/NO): NO